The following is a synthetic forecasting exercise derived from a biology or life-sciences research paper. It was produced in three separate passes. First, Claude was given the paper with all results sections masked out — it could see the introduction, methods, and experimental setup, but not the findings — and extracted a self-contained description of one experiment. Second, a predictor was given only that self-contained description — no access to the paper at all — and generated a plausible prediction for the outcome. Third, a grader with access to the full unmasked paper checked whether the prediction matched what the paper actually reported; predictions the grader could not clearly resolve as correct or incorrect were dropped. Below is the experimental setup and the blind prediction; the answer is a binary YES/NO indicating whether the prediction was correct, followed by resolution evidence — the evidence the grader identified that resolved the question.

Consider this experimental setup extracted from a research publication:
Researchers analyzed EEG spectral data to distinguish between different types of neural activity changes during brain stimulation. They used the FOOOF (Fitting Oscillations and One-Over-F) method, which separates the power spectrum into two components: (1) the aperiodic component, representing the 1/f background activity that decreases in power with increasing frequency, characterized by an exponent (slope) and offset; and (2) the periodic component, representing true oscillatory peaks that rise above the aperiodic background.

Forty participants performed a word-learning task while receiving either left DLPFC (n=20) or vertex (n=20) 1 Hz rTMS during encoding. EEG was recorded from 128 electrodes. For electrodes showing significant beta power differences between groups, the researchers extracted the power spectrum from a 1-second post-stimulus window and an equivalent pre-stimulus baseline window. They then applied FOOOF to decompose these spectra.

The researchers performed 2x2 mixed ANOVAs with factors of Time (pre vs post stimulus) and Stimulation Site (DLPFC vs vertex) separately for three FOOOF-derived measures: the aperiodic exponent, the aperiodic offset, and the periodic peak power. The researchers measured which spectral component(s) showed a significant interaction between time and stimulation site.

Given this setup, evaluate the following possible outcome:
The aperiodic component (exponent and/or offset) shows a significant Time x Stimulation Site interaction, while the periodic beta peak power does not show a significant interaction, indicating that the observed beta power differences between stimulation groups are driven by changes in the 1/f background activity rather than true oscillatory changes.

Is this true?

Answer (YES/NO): YES